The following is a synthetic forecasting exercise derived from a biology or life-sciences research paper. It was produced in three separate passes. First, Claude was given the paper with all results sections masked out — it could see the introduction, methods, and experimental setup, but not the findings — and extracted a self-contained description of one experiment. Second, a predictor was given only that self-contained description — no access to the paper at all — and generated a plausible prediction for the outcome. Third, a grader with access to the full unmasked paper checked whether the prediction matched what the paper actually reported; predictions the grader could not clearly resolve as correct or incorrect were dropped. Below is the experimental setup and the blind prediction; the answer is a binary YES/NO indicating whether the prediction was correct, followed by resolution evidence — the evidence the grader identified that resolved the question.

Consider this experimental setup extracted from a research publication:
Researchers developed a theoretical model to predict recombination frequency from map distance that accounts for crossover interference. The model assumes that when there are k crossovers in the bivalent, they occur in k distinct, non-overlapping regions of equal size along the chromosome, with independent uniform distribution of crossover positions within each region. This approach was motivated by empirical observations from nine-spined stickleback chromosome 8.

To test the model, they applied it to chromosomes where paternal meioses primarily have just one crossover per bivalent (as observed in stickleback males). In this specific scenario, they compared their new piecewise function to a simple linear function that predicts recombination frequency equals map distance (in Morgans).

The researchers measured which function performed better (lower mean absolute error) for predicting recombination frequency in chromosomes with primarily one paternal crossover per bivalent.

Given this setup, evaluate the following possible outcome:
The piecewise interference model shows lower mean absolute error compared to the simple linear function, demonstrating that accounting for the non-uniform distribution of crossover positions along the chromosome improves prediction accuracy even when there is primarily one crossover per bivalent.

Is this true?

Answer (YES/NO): NO